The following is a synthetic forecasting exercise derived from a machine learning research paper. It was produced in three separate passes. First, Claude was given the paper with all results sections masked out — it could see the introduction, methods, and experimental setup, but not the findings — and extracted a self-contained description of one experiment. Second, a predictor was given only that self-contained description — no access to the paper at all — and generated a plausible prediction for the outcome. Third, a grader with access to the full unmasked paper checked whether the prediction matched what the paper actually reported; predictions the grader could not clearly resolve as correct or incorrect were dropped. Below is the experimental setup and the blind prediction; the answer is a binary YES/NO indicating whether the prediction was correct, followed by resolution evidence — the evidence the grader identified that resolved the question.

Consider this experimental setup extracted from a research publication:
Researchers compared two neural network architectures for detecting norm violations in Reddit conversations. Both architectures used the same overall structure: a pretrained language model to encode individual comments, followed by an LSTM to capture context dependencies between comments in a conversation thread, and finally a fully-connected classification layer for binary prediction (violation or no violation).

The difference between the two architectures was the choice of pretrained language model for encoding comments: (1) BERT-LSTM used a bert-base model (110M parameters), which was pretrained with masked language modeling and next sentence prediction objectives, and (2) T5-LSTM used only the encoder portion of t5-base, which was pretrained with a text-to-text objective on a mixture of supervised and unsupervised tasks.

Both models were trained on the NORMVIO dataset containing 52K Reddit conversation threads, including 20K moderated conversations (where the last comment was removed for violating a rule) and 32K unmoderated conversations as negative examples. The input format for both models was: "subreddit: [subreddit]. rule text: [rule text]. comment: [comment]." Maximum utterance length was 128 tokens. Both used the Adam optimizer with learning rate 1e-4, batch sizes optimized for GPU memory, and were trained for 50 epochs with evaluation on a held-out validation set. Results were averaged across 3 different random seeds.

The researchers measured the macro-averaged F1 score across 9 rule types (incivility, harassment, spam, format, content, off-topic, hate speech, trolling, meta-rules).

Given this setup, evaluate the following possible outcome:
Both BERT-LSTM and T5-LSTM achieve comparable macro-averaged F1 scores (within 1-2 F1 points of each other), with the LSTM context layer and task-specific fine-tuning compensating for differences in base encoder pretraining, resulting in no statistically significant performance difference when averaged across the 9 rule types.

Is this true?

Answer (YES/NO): NO